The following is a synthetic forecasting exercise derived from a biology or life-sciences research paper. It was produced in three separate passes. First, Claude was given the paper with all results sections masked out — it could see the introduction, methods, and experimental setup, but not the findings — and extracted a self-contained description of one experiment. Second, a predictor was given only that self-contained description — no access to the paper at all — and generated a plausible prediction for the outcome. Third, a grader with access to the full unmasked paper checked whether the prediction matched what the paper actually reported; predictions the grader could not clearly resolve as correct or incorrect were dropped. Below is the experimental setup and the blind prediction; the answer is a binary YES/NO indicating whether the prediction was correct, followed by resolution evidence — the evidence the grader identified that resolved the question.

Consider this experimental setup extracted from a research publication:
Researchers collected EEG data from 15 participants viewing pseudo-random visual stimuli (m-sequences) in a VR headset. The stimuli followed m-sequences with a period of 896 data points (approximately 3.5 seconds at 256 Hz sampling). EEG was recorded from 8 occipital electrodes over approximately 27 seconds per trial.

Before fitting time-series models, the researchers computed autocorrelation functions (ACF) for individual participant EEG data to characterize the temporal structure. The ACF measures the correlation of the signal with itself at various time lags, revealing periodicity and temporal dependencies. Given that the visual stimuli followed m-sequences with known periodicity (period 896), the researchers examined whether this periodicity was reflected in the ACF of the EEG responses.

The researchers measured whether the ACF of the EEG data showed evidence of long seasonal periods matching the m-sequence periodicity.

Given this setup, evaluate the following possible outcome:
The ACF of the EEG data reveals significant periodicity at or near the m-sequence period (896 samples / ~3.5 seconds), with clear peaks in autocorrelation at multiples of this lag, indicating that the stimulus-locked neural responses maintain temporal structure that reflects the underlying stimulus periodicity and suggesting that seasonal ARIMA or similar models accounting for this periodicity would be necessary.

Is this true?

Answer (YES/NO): YES